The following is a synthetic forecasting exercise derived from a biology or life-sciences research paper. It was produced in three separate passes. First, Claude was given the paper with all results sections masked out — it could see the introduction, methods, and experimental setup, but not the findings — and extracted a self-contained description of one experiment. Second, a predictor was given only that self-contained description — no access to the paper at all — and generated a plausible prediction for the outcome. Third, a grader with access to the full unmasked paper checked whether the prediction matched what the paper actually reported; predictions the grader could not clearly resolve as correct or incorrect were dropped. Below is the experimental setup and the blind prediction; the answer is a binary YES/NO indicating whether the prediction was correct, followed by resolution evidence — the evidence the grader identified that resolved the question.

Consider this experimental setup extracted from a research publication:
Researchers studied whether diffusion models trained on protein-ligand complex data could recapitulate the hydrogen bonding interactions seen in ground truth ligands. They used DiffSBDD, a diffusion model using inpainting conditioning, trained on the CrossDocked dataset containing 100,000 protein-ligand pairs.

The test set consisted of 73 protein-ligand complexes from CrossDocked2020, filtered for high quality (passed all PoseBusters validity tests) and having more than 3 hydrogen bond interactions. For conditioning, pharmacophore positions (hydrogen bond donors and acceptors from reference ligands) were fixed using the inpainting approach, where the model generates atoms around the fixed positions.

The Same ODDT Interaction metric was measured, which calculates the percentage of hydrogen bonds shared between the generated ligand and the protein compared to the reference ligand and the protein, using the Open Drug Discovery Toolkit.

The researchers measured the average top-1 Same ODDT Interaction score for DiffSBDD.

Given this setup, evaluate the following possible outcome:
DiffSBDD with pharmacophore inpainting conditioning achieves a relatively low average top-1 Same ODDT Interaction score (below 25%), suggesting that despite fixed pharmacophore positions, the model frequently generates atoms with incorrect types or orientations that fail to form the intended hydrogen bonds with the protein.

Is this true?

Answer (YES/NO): NO